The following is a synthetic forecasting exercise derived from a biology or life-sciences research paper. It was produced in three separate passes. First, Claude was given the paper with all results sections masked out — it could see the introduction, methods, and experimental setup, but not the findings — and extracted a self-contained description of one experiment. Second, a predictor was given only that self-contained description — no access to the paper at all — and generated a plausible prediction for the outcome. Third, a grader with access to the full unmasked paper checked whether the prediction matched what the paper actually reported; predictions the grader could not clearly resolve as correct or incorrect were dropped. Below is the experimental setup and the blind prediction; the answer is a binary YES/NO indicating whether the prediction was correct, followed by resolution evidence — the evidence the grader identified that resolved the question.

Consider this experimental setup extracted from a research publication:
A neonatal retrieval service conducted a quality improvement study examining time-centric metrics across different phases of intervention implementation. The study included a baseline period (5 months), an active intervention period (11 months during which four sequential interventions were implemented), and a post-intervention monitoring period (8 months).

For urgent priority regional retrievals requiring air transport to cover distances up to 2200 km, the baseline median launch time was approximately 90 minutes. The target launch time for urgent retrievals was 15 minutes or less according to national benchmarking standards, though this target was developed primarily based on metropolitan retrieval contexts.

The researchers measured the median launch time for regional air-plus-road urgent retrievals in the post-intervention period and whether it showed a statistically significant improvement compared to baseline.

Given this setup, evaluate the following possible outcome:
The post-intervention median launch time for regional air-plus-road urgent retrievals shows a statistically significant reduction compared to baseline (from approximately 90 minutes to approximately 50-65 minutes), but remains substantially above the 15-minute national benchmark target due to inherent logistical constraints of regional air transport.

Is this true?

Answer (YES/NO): NO